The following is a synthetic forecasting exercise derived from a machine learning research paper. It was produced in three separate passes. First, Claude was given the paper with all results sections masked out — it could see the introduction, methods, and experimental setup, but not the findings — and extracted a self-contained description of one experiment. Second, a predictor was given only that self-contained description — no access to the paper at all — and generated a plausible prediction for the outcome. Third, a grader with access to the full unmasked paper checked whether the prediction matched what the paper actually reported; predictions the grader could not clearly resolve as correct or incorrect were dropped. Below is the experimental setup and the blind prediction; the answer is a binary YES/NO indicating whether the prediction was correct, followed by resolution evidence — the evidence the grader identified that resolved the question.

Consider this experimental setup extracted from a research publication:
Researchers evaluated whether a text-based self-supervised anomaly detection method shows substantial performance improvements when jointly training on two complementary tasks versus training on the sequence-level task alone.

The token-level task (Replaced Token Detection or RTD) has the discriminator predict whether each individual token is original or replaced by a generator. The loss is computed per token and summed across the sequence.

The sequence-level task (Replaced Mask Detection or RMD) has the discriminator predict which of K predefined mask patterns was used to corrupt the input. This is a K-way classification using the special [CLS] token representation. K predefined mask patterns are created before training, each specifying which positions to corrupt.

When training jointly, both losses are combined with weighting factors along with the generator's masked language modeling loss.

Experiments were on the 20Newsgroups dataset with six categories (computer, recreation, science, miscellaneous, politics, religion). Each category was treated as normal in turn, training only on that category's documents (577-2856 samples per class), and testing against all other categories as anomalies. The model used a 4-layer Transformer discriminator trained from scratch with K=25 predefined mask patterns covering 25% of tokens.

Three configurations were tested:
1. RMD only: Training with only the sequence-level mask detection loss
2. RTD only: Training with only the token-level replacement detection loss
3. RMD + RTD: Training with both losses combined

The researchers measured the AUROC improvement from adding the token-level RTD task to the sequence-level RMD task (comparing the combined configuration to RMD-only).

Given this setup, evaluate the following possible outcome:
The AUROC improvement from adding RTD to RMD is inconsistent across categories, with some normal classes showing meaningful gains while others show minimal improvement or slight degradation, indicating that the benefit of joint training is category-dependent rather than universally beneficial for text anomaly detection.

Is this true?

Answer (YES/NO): NO